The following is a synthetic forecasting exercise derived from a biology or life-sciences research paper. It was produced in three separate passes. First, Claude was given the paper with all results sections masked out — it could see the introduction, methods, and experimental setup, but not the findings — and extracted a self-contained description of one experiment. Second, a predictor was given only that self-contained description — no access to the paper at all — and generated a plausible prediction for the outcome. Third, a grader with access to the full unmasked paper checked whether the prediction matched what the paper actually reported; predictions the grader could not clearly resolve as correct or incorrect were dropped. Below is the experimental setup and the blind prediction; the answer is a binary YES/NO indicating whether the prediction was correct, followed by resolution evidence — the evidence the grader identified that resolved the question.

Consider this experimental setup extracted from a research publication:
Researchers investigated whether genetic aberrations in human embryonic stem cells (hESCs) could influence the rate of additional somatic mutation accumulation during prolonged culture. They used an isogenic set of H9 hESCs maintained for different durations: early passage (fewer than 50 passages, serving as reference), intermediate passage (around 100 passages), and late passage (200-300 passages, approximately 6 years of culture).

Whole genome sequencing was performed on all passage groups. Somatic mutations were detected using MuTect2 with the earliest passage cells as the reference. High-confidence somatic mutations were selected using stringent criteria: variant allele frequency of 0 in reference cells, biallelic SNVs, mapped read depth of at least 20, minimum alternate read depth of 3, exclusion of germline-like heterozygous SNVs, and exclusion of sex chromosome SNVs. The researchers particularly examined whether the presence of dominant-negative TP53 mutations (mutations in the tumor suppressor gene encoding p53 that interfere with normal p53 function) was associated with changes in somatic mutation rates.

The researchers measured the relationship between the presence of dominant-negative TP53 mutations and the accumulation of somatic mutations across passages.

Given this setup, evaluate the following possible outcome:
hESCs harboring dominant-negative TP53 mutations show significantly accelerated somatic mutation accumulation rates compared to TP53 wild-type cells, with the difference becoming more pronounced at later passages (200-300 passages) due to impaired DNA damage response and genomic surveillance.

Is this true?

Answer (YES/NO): YES